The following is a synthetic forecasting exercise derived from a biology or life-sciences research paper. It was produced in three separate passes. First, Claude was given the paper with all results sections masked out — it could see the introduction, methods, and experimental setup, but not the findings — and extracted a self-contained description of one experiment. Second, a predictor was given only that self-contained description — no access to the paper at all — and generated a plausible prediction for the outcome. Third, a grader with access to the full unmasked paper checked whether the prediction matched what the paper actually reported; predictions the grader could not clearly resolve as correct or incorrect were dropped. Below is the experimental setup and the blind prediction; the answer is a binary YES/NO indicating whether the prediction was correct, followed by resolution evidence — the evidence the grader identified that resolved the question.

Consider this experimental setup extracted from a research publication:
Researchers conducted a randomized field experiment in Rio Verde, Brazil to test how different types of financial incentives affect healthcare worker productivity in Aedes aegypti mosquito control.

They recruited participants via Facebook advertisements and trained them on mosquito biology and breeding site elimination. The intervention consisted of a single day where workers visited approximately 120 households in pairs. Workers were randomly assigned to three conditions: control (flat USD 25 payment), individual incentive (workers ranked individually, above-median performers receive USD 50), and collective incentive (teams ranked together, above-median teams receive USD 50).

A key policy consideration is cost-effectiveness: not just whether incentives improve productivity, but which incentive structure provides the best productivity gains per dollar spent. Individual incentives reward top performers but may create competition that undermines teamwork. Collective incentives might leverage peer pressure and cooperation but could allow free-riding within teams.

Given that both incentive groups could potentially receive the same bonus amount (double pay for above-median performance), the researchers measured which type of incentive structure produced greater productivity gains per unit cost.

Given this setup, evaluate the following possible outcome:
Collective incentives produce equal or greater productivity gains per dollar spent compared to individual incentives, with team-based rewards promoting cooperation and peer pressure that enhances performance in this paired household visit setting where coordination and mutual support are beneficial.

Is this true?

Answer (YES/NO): YES